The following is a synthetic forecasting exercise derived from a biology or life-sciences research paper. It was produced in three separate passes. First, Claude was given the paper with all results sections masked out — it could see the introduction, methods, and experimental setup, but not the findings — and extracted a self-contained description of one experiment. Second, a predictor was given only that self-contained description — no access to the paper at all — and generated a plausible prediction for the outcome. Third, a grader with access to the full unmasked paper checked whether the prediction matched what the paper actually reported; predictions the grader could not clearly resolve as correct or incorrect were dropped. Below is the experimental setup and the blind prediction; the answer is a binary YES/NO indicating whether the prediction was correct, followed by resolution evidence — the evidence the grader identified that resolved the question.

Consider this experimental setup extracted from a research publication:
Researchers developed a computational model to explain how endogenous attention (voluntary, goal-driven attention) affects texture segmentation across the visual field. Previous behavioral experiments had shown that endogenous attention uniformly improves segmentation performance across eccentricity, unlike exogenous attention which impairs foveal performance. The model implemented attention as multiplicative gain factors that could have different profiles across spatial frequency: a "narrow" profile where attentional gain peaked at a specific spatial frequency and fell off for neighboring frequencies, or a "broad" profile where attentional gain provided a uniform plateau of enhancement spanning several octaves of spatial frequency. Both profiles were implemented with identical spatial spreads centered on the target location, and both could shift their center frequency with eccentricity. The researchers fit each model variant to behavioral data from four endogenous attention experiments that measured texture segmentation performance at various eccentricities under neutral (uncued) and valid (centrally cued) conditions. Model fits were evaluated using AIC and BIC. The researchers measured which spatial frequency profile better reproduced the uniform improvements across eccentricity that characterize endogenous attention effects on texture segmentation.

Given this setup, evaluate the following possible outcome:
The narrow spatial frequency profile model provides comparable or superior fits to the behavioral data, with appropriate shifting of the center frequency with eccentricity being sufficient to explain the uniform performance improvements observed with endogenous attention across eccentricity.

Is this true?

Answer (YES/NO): NO